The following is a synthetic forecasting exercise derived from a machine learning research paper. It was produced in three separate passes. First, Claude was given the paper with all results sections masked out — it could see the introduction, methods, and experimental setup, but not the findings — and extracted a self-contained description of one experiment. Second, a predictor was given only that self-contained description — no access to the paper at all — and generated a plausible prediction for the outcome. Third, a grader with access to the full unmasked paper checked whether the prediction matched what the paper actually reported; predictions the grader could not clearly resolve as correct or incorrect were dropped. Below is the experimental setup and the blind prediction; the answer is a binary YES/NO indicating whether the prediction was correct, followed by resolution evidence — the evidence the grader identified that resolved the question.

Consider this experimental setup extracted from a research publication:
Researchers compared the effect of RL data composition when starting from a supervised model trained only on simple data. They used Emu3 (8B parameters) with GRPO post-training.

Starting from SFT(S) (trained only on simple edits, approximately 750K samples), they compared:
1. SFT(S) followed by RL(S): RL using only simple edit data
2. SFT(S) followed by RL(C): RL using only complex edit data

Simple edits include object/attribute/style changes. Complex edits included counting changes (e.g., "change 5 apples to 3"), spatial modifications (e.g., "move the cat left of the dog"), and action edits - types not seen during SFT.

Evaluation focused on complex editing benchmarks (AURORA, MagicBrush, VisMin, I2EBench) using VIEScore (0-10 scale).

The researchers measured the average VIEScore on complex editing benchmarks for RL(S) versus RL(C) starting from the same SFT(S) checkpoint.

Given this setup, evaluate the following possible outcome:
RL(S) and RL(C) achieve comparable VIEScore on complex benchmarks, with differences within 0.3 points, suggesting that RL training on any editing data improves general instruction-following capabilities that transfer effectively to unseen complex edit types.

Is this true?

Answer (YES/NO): NO